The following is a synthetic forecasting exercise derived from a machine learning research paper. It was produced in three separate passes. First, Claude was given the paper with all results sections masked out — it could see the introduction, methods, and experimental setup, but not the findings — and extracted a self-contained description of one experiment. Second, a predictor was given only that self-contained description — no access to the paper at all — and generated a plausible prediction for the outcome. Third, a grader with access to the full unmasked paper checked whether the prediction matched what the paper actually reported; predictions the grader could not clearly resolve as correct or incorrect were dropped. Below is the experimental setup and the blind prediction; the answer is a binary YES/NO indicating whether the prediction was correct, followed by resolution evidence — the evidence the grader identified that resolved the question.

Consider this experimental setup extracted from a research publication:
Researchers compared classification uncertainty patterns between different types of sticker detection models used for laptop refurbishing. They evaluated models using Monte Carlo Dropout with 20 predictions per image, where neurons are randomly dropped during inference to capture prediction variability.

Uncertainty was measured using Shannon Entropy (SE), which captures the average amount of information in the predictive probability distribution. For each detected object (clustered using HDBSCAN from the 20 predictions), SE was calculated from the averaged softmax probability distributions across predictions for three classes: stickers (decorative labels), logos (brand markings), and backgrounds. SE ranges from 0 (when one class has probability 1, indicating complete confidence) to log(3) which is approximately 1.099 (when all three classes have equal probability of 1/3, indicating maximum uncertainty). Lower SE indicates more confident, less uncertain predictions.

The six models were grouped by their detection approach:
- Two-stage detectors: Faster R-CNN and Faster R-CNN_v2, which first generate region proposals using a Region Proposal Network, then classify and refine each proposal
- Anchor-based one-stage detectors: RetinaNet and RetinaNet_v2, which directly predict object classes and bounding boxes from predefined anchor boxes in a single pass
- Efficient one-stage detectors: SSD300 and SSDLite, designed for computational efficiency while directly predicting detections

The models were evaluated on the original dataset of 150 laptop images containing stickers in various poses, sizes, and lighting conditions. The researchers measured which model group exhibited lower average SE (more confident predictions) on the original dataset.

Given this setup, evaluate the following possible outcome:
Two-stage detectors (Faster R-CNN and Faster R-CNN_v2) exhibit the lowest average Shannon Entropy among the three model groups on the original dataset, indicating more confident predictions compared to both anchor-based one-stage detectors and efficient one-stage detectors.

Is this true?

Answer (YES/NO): NO